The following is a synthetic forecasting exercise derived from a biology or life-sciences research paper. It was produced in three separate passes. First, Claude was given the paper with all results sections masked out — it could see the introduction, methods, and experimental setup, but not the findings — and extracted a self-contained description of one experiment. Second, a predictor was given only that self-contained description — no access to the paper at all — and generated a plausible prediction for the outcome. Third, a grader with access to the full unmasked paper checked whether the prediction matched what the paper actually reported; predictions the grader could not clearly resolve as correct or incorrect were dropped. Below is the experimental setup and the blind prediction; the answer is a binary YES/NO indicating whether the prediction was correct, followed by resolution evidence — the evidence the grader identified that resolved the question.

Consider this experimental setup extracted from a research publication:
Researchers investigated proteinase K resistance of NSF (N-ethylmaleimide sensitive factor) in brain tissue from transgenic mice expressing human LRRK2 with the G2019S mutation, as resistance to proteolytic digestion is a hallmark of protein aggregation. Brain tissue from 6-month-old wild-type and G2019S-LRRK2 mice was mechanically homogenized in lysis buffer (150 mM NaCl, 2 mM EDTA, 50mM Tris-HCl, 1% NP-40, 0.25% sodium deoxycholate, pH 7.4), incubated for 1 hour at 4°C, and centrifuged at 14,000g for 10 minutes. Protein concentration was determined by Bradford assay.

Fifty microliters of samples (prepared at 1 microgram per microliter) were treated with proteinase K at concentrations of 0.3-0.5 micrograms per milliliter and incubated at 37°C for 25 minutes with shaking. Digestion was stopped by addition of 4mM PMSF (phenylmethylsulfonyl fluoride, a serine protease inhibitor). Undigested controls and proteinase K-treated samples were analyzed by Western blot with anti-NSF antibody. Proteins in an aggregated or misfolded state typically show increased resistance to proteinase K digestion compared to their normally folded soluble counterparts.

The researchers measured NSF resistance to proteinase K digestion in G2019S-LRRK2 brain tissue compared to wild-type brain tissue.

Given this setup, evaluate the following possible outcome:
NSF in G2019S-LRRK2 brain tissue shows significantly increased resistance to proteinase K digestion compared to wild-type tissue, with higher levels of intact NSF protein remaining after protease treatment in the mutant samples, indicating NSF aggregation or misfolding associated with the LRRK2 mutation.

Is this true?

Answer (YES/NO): YES